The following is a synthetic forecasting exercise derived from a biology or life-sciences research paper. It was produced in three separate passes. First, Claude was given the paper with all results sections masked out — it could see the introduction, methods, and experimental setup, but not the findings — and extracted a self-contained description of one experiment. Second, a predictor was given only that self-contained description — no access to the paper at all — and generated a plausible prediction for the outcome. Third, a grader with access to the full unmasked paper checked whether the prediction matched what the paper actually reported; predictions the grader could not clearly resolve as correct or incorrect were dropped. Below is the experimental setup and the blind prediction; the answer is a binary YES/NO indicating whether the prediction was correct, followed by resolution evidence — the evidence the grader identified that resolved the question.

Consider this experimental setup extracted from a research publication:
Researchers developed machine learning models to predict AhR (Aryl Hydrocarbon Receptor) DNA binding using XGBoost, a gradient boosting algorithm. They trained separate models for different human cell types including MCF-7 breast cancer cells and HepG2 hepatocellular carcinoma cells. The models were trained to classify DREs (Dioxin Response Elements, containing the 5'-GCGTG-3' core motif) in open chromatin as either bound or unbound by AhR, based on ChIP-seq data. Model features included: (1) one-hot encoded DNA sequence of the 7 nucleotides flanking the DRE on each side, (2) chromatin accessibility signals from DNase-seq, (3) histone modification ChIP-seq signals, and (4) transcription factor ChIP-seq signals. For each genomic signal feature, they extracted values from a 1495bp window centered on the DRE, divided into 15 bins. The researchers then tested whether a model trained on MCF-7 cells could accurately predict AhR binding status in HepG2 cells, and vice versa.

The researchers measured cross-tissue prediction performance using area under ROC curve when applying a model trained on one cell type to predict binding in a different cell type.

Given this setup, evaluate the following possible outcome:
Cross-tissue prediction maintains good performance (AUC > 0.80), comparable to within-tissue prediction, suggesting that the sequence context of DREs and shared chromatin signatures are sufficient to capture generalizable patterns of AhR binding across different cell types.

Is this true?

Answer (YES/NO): NO